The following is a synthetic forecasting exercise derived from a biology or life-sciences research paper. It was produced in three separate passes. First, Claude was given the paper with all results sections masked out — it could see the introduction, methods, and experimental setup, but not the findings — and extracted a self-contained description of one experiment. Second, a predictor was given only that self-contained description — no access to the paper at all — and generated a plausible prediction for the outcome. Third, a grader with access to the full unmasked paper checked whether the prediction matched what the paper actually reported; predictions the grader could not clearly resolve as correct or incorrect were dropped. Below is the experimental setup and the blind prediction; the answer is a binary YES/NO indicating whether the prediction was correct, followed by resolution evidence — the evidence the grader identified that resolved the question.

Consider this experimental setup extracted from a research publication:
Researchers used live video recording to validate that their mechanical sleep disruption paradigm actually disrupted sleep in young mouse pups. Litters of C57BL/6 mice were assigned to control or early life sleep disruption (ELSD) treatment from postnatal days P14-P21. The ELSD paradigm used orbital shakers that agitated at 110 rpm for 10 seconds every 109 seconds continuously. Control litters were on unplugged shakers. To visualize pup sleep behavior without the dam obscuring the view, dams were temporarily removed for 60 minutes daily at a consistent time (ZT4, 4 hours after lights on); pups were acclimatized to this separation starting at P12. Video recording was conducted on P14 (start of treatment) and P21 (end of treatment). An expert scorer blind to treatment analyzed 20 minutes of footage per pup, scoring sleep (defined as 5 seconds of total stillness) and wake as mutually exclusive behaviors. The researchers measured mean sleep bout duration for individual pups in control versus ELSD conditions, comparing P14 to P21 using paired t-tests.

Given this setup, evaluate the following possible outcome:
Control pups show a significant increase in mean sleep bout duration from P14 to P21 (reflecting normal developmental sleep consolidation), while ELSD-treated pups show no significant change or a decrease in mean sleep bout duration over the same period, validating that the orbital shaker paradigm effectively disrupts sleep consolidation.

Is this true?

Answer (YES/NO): NO